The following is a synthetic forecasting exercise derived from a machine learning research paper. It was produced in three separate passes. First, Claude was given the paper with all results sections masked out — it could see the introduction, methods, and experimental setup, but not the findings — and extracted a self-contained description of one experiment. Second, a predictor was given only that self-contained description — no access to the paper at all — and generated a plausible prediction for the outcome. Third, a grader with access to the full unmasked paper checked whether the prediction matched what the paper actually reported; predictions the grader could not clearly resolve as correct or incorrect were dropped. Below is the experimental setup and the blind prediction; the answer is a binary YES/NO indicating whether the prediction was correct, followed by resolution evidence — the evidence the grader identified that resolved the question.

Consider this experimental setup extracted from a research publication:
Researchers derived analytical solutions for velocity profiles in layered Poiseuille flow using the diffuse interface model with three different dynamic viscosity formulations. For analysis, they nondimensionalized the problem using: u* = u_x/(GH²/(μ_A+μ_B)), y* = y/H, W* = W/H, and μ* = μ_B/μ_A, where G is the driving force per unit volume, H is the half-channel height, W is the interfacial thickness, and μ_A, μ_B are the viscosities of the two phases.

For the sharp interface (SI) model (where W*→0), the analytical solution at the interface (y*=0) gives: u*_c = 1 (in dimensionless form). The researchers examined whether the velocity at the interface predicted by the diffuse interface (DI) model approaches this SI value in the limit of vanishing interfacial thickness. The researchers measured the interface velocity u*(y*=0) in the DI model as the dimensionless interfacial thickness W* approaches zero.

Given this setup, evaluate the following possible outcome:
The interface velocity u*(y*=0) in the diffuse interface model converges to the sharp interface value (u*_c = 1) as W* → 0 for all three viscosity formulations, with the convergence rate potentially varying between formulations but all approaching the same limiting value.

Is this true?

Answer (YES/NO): YES